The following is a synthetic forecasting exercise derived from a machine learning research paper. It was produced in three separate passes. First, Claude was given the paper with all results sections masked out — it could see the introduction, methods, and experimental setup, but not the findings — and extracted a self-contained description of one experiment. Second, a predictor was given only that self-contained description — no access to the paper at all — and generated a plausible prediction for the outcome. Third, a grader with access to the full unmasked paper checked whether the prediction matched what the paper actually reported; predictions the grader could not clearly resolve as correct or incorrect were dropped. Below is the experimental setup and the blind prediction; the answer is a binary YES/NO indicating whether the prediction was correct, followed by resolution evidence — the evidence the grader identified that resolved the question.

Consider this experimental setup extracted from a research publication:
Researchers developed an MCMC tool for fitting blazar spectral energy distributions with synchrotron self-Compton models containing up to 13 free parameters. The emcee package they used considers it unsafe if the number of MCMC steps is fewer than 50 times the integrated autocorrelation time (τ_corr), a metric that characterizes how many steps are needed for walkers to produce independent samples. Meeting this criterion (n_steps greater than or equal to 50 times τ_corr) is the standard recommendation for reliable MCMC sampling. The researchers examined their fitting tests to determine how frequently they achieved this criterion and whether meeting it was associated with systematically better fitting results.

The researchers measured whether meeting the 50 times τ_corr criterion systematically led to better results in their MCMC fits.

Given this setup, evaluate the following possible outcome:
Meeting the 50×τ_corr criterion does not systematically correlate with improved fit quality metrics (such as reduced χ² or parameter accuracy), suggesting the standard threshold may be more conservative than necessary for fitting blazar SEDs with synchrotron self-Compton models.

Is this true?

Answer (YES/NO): YES